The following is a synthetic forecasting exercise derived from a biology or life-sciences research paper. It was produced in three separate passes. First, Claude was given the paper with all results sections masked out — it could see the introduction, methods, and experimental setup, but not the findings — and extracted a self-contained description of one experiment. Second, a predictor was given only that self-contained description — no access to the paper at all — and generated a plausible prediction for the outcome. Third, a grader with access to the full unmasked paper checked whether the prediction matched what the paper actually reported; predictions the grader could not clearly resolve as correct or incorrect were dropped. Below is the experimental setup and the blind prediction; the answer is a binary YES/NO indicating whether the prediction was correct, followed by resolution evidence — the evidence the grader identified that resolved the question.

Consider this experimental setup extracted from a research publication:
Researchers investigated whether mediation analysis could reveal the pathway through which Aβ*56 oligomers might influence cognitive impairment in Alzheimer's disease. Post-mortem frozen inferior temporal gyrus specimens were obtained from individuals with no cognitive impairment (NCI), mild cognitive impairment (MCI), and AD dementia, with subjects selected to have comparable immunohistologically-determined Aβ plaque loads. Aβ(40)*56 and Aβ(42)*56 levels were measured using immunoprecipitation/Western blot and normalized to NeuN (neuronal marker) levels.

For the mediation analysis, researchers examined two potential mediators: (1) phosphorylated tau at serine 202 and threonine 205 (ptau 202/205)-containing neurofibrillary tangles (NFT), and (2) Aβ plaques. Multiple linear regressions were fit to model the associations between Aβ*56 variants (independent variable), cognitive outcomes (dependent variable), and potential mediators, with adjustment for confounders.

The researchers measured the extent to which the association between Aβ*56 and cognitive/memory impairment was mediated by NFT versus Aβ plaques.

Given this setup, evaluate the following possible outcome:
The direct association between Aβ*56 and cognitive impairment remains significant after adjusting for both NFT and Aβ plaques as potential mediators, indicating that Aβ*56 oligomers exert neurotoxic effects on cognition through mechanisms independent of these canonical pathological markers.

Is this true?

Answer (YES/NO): NO